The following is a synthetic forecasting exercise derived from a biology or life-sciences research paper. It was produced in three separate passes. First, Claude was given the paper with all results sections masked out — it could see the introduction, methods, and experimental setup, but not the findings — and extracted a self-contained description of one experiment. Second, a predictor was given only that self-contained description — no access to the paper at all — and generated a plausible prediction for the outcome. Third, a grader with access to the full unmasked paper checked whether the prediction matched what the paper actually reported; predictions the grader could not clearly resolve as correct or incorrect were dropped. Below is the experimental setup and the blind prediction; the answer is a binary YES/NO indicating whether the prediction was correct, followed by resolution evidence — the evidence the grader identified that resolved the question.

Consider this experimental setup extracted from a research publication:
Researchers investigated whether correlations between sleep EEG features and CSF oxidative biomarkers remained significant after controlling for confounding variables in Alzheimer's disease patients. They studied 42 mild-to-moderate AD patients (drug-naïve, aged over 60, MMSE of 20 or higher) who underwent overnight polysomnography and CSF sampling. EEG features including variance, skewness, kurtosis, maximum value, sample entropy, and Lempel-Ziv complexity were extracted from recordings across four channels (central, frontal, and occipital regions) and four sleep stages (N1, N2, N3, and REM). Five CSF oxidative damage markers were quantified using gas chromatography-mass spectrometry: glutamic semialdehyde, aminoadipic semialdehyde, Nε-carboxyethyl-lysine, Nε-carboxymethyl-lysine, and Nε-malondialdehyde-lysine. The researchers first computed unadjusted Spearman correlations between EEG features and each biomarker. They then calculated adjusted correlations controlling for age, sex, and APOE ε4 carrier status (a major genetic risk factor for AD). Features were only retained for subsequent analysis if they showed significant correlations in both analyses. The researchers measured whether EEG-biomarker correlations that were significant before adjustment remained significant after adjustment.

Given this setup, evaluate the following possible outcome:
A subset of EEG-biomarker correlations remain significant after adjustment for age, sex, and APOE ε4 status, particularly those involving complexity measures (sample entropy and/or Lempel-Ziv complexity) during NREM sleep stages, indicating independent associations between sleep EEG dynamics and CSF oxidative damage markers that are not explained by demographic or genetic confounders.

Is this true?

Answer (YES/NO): NO